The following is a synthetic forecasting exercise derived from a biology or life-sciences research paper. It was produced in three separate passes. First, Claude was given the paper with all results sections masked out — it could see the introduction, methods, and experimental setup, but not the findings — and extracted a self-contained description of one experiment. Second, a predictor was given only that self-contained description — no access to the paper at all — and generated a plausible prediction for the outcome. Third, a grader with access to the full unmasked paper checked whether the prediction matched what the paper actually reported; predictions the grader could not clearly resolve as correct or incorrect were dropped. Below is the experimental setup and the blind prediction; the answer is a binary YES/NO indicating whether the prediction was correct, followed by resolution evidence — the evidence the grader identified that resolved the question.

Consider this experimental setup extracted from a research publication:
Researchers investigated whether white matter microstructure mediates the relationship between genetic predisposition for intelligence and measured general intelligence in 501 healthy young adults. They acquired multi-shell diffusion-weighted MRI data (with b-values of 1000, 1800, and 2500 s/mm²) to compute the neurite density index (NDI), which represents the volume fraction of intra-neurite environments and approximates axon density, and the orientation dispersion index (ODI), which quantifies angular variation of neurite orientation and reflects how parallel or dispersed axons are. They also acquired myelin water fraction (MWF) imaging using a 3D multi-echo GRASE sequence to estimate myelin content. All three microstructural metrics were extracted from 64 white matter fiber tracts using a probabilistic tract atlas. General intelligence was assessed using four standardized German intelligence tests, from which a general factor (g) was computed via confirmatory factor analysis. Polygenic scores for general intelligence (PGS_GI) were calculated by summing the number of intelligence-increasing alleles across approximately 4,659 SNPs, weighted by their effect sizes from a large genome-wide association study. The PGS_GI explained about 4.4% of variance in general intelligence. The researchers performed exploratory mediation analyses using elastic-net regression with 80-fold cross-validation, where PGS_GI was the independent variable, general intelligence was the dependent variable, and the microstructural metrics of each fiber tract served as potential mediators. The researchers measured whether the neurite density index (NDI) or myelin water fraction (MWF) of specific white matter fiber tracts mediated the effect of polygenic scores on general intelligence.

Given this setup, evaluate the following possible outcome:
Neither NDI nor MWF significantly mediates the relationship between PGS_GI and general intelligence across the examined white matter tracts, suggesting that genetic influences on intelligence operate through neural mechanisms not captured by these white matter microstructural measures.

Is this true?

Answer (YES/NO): NO